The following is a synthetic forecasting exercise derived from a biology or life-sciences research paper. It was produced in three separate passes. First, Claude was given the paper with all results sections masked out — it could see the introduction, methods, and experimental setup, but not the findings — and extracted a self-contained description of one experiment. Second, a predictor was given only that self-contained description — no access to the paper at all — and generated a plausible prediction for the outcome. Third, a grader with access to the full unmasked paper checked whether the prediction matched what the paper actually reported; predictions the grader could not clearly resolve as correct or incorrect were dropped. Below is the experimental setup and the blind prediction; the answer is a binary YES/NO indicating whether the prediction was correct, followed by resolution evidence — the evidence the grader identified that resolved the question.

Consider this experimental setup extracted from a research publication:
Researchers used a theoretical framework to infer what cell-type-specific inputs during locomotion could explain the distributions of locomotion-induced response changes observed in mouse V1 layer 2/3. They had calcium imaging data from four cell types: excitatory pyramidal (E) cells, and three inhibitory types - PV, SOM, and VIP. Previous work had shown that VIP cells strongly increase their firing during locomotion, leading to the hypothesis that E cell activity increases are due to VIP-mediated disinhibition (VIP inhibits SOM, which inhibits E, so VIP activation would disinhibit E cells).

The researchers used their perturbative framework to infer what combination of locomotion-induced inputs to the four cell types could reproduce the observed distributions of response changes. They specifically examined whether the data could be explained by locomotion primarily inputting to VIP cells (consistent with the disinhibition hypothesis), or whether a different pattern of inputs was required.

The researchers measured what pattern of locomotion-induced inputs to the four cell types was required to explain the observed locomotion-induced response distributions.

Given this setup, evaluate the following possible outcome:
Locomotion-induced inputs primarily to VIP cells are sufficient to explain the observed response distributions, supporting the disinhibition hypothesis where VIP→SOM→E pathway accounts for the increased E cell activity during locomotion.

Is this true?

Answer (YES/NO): NO